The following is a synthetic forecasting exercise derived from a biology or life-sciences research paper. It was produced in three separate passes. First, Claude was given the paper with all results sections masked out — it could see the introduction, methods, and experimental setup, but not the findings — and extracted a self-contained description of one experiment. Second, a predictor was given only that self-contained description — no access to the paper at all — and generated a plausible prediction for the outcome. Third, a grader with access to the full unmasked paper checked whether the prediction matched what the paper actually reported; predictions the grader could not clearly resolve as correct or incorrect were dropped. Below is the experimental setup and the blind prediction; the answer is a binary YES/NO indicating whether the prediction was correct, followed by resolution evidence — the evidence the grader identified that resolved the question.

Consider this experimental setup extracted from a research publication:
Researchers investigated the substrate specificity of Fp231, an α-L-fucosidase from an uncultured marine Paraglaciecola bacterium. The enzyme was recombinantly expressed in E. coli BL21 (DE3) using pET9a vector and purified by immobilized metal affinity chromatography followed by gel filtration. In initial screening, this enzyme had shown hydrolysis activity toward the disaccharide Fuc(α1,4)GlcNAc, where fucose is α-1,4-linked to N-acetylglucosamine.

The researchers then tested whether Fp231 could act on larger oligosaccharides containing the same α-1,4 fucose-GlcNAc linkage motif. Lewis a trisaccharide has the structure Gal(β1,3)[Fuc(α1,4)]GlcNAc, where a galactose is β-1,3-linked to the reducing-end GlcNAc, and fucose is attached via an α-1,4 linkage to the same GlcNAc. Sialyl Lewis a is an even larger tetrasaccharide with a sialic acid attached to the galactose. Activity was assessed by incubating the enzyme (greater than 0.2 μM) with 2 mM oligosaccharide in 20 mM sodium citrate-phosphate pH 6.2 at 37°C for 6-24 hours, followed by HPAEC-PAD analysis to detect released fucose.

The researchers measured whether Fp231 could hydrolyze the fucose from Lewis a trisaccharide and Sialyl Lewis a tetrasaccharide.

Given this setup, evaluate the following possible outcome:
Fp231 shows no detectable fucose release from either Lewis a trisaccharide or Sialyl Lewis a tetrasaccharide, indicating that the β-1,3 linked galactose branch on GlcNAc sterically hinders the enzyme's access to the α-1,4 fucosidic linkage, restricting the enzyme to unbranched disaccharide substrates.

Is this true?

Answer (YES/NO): YES